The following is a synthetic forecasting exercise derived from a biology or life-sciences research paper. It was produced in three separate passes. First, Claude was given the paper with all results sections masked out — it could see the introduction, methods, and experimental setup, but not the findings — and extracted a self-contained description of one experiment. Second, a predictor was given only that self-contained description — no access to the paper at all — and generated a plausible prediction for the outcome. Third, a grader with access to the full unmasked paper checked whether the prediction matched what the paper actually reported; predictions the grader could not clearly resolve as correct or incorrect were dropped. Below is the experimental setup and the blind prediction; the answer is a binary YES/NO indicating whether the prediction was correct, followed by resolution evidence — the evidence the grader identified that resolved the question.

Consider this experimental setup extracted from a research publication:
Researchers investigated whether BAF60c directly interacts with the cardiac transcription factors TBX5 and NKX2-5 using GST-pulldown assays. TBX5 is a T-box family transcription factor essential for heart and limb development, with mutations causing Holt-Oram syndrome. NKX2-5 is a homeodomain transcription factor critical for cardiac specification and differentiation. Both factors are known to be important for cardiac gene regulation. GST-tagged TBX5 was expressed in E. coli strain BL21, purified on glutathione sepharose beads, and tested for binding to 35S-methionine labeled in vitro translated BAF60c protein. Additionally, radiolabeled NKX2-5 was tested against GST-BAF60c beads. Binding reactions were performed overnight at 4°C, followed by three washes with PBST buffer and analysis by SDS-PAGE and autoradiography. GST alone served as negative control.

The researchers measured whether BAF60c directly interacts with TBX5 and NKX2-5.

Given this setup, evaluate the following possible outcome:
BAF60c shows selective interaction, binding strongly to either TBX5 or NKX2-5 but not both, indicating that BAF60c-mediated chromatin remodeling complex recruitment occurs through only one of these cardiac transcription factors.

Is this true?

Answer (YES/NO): NO